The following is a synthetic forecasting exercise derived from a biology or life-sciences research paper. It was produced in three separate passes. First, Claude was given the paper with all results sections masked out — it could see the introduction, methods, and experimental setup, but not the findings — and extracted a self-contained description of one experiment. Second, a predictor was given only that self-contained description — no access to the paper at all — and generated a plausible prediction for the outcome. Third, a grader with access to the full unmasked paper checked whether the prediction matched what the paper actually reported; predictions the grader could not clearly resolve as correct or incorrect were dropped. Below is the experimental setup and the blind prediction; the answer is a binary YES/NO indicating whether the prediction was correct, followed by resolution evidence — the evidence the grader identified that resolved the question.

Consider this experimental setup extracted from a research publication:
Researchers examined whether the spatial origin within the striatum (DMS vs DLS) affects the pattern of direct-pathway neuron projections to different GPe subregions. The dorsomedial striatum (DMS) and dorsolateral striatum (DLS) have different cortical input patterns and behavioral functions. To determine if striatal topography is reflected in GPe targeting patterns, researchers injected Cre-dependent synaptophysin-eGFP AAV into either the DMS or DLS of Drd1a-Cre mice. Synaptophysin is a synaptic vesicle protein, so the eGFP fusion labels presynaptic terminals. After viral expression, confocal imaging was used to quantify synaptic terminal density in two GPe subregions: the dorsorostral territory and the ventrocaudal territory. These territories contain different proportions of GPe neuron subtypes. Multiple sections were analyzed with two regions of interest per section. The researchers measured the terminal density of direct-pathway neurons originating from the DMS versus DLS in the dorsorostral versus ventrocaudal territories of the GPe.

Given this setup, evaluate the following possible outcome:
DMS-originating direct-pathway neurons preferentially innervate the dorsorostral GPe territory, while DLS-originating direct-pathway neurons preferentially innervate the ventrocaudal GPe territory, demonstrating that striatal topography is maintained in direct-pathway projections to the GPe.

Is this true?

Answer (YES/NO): NO